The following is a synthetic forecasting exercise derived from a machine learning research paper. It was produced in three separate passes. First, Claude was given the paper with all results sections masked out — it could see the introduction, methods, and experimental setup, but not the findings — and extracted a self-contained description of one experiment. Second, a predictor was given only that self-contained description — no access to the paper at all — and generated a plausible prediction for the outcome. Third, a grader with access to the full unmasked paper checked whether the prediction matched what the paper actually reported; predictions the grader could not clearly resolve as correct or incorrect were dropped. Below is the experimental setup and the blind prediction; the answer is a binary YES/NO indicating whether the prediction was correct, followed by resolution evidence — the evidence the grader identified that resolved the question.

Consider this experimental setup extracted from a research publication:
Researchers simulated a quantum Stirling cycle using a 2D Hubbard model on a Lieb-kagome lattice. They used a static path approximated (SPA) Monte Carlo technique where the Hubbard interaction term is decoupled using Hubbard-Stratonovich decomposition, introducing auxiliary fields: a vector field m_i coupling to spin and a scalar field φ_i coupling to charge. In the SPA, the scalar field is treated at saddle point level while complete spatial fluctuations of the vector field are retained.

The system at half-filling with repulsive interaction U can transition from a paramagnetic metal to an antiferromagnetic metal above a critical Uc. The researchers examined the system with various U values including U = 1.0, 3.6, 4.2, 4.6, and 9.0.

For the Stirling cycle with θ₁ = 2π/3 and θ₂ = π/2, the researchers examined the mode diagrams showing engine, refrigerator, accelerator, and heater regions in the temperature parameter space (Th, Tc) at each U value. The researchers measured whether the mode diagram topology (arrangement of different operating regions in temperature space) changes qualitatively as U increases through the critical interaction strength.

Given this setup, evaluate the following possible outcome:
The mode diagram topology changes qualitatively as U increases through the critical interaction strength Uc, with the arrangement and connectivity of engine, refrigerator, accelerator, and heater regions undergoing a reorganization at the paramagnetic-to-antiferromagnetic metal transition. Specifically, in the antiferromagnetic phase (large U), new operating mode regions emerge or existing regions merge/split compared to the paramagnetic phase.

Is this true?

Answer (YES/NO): NO